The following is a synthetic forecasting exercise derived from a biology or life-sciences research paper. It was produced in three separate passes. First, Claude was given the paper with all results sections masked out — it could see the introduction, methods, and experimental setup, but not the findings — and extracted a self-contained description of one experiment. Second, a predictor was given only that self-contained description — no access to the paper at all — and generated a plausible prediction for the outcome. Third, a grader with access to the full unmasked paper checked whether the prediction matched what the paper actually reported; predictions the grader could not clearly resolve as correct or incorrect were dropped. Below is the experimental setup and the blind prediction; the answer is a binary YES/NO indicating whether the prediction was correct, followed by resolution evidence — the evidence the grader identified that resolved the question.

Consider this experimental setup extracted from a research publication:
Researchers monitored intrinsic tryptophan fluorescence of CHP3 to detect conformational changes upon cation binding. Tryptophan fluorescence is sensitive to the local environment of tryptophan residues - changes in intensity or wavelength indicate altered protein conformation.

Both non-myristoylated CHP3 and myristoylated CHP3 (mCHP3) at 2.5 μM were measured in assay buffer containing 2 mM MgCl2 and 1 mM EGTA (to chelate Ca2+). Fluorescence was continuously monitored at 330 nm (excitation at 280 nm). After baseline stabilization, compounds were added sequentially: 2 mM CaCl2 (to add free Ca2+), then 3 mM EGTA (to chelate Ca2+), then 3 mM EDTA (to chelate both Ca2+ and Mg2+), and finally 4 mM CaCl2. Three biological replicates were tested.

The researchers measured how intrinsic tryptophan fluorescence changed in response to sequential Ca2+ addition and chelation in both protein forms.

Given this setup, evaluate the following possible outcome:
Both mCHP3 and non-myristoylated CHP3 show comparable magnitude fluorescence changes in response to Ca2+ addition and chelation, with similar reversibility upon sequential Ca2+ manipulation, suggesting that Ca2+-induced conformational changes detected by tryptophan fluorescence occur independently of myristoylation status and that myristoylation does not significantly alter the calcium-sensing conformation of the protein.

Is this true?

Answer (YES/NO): YES